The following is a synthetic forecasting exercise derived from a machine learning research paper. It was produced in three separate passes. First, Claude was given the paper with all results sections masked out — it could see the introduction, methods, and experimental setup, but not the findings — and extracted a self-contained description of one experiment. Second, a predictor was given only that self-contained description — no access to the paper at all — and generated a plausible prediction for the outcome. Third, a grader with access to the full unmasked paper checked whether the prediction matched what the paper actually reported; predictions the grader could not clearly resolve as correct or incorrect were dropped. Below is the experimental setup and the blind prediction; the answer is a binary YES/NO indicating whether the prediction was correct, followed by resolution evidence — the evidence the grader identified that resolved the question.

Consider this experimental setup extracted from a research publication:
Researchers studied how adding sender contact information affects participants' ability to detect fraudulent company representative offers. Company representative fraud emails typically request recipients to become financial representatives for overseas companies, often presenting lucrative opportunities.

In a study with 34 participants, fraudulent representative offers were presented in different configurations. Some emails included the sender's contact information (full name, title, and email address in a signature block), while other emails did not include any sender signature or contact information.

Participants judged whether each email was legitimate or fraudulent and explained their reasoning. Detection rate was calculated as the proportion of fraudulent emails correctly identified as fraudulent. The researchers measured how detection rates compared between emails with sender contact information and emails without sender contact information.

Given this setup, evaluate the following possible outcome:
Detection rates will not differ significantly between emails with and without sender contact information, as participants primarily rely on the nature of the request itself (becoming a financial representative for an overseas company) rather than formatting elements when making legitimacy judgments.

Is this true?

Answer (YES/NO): NO